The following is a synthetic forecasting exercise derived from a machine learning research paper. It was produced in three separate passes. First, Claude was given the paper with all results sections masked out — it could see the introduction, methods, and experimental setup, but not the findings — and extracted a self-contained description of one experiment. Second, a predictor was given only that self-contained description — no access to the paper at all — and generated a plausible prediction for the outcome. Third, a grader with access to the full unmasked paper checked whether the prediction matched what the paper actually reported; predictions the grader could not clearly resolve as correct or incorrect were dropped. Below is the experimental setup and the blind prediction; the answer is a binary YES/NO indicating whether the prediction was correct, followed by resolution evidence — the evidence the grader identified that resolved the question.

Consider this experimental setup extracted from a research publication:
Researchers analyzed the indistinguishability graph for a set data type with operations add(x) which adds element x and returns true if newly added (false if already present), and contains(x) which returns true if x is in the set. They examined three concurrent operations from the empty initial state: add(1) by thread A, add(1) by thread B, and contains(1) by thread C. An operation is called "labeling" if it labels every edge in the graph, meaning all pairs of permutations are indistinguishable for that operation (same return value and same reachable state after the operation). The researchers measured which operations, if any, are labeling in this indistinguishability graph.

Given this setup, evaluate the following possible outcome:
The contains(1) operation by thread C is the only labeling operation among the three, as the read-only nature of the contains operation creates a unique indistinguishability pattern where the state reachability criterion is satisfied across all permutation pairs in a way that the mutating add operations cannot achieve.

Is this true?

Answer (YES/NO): NO